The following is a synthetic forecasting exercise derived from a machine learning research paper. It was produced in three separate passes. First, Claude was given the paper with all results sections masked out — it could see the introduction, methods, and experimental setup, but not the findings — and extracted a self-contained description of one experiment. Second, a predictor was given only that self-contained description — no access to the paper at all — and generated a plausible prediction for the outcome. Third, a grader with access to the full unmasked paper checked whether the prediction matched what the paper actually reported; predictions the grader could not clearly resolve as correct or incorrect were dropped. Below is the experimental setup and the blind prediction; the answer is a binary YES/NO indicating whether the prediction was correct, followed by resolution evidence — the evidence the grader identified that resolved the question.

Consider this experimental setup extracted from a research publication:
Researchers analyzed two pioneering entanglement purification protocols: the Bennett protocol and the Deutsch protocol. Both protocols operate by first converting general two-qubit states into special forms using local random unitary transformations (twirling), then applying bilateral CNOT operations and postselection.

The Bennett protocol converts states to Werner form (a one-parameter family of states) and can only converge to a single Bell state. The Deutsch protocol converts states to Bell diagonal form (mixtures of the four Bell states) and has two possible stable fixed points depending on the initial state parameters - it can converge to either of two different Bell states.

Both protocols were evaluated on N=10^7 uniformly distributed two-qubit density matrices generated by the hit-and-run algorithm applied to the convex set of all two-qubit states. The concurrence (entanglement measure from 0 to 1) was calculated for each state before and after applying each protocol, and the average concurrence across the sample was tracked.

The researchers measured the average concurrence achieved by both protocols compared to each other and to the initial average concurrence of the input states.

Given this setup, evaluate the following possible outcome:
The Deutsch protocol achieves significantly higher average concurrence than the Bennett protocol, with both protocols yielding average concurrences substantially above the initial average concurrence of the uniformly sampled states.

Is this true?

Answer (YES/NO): NO